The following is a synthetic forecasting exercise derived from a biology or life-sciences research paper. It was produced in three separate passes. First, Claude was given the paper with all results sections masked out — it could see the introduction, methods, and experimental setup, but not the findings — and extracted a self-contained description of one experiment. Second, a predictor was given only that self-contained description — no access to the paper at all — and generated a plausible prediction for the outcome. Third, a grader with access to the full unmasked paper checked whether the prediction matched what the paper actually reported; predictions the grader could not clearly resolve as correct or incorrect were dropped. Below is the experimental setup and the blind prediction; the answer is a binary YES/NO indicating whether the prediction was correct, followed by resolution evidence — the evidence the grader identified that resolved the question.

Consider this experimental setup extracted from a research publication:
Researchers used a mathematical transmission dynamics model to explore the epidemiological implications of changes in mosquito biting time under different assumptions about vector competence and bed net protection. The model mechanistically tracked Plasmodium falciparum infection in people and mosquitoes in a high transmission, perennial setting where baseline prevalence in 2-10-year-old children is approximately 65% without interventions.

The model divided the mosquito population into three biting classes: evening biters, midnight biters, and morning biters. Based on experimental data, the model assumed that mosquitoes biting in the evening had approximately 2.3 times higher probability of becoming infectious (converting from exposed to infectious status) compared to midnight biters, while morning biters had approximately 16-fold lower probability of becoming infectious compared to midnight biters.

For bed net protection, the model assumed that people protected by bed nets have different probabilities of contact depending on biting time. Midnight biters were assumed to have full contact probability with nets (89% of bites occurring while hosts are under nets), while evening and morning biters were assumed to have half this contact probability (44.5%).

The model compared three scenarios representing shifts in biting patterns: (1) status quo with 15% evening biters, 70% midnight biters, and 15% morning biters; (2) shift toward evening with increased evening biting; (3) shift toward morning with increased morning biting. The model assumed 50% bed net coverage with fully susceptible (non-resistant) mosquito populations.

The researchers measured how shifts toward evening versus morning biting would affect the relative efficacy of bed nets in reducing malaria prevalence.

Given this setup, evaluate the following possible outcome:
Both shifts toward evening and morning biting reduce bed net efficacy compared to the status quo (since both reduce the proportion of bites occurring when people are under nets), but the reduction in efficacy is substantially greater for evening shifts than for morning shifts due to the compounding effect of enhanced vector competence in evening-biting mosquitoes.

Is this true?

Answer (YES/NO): NO